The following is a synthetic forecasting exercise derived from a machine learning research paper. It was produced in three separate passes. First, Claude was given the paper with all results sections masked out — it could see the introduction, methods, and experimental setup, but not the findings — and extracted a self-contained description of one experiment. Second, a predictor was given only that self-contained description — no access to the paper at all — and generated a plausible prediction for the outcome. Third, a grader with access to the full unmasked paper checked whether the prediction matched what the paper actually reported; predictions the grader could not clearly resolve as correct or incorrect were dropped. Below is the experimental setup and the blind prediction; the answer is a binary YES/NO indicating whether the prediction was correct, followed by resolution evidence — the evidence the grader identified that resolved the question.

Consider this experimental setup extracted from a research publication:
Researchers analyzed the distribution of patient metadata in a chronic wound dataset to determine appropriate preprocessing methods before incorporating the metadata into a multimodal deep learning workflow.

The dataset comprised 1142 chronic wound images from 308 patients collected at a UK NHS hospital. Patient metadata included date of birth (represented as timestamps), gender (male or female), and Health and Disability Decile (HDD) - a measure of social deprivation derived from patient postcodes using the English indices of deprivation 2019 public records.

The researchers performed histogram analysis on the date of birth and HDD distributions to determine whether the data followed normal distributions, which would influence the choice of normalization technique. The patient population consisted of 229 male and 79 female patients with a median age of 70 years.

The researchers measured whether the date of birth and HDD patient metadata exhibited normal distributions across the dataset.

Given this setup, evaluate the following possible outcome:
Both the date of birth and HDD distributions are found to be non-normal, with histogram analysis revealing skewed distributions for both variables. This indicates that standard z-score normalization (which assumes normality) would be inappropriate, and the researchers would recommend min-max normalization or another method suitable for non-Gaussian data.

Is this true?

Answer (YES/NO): YES